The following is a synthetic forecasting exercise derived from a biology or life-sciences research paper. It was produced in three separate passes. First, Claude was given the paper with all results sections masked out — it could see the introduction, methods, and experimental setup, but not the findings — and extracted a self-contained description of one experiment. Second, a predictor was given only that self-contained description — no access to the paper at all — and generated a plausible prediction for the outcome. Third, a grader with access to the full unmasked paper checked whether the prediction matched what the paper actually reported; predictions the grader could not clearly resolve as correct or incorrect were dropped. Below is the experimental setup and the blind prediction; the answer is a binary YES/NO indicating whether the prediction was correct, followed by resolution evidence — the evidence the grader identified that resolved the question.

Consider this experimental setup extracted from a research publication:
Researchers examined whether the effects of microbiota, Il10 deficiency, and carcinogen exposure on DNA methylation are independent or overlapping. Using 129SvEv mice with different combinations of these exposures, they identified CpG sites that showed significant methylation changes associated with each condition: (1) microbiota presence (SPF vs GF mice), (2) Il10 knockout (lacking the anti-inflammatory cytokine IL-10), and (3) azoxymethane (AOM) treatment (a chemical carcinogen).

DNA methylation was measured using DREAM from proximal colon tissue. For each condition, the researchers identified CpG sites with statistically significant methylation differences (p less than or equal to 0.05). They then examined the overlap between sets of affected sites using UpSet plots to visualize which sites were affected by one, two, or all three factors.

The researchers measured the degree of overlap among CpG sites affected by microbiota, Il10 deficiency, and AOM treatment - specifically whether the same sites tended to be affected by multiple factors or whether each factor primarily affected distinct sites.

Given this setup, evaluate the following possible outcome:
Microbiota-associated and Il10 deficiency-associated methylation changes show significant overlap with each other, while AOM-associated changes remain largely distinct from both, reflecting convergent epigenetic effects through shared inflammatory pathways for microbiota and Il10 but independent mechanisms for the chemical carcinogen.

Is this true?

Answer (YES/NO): YES